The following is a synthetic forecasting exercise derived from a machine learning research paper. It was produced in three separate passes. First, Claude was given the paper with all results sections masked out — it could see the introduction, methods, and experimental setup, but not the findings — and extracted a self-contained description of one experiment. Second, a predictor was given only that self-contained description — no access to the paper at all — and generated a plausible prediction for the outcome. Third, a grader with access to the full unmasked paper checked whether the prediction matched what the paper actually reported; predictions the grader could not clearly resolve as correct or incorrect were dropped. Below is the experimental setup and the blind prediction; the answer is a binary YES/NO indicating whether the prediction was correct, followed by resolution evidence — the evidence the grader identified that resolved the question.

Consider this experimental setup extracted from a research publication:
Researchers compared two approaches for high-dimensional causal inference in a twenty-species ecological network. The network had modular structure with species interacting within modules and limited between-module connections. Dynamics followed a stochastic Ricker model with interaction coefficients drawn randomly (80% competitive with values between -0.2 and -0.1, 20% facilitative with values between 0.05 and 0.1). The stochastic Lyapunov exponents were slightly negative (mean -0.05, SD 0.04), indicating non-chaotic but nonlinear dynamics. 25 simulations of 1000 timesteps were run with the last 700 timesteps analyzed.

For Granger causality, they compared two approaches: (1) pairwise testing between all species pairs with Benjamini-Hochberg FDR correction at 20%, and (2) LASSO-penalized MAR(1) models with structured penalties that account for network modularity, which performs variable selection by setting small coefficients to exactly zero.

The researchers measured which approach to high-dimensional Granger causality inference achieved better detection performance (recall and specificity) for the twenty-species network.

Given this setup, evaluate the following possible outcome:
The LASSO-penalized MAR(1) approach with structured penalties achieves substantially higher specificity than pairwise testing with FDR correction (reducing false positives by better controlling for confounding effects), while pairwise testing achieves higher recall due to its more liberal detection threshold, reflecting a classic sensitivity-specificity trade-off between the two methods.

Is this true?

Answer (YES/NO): NO